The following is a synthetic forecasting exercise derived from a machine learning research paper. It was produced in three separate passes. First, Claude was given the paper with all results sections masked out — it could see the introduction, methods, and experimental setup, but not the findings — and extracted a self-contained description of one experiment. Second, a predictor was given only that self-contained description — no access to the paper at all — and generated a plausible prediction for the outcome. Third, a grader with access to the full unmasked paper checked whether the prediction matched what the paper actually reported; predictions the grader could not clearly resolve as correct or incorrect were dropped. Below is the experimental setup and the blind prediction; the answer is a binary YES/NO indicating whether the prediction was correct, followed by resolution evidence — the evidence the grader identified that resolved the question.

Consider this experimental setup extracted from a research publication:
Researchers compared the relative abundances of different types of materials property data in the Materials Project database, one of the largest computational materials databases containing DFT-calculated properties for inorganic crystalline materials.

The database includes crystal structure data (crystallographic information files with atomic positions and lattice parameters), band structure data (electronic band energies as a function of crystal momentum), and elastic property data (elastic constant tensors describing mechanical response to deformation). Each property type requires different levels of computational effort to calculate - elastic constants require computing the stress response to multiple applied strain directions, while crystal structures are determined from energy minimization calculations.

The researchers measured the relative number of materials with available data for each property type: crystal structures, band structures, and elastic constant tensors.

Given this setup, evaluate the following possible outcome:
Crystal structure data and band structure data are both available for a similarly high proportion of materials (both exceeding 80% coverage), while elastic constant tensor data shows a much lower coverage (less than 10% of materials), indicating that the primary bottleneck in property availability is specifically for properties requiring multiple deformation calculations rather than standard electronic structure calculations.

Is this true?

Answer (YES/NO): NO